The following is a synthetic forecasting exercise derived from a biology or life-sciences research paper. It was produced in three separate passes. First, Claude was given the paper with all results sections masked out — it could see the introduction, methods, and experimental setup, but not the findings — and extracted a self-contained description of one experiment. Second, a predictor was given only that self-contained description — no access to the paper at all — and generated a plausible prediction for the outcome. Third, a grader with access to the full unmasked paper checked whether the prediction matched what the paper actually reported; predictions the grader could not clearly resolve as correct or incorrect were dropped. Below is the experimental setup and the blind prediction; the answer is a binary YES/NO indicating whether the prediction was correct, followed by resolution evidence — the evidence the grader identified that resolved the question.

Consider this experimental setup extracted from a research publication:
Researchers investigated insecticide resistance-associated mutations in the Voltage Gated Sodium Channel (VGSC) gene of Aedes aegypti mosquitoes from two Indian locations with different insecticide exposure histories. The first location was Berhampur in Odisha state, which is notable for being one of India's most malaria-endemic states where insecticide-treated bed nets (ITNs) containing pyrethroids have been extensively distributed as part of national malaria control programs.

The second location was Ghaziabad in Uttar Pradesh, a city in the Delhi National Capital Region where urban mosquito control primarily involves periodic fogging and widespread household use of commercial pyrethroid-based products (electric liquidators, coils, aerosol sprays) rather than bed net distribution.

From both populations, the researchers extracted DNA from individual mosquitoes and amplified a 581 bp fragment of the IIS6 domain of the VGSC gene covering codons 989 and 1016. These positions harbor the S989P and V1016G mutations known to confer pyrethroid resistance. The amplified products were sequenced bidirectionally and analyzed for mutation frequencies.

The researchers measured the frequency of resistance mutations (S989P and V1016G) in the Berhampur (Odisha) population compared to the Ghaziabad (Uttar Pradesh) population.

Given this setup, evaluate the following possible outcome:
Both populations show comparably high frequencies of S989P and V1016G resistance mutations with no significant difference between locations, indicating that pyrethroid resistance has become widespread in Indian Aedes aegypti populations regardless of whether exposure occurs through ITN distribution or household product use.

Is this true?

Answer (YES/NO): NO